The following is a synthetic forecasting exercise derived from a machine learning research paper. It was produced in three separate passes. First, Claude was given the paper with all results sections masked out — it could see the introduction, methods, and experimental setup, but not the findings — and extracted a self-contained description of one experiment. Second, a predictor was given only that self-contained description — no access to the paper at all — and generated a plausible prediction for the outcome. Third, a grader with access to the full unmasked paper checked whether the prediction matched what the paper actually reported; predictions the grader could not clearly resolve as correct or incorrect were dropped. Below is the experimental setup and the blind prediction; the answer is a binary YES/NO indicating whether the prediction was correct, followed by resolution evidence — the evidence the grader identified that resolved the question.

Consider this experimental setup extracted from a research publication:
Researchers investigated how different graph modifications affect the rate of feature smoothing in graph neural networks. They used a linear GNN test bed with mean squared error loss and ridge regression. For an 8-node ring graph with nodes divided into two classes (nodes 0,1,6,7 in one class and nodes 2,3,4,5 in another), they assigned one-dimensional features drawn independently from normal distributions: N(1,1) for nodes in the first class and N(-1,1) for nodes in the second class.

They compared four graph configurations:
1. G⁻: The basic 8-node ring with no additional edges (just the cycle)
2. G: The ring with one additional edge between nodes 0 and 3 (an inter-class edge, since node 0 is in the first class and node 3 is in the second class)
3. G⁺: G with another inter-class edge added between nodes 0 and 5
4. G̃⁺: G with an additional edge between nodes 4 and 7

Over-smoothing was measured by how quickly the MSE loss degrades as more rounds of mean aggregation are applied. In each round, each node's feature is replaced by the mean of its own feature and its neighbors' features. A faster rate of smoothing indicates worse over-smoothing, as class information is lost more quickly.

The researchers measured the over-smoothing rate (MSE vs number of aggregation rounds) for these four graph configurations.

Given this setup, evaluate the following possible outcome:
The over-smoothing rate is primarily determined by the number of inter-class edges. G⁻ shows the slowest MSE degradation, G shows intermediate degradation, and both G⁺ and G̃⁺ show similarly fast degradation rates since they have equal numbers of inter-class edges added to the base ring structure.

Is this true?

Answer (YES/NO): NO